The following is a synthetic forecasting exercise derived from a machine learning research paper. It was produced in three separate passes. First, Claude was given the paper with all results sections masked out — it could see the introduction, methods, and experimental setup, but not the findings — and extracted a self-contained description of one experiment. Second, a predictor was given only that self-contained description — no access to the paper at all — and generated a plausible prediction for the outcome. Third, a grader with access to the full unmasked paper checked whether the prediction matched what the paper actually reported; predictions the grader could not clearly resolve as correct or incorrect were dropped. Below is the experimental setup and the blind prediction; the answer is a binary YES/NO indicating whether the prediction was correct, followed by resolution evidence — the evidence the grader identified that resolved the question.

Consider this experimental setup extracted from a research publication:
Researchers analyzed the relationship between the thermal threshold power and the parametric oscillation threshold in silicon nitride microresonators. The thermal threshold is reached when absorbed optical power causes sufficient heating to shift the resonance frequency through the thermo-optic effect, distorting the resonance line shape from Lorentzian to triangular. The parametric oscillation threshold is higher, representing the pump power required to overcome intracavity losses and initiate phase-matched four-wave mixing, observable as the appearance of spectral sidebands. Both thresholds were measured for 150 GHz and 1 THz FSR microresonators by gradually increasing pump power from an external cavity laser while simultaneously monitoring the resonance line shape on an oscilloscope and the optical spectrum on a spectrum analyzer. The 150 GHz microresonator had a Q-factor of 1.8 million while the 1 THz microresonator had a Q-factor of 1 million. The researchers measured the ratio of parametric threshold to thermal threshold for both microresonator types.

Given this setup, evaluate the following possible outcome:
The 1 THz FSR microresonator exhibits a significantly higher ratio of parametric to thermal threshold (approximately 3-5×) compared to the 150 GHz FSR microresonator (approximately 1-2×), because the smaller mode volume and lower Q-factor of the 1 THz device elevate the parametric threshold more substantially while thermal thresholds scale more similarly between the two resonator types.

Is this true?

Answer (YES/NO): NO